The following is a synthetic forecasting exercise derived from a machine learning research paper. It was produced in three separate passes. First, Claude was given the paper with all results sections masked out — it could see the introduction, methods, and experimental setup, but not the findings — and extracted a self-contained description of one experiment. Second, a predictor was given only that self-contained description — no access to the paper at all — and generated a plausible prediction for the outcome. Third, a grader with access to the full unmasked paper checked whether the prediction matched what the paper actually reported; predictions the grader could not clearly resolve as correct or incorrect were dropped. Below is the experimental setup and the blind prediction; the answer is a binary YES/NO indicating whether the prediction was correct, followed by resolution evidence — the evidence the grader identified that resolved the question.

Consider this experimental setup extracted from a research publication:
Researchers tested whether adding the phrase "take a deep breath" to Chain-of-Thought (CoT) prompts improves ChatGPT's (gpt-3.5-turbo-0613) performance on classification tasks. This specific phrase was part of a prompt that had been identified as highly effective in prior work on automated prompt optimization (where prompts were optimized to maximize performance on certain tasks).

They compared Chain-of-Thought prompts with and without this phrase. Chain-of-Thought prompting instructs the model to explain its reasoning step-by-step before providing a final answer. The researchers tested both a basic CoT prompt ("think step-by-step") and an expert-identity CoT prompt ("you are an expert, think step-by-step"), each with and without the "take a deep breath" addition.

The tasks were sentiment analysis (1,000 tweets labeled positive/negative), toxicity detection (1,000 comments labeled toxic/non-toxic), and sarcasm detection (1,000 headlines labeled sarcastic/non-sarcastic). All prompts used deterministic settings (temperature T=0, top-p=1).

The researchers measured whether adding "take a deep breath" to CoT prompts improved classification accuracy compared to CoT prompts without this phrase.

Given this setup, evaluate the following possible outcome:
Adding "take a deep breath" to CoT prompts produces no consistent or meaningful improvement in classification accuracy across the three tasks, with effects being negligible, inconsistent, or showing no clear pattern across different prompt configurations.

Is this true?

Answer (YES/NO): YES